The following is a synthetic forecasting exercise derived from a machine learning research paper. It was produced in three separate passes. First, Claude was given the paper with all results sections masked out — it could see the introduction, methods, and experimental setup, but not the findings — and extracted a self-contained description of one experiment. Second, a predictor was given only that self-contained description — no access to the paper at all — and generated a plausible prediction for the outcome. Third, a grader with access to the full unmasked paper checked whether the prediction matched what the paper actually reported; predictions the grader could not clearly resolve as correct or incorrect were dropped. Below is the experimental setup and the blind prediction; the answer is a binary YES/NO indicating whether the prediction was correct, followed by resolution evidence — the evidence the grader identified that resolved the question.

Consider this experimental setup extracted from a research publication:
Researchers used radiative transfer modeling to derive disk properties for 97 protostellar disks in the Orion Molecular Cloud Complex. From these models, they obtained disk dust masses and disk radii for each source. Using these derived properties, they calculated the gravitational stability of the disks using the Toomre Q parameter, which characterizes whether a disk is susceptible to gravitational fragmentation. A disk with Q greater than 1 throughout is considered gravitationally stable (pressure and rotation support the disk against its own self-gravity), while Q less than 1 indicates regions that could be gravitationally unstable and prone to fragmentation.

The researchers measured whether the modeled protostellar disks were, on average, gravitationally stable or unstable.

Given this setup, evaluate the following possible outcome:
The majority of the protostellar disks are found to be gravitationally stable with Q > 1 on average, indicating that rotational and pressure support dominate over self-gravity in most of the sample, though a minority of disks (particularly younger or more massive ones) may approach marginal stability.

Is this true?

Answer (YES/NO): YES